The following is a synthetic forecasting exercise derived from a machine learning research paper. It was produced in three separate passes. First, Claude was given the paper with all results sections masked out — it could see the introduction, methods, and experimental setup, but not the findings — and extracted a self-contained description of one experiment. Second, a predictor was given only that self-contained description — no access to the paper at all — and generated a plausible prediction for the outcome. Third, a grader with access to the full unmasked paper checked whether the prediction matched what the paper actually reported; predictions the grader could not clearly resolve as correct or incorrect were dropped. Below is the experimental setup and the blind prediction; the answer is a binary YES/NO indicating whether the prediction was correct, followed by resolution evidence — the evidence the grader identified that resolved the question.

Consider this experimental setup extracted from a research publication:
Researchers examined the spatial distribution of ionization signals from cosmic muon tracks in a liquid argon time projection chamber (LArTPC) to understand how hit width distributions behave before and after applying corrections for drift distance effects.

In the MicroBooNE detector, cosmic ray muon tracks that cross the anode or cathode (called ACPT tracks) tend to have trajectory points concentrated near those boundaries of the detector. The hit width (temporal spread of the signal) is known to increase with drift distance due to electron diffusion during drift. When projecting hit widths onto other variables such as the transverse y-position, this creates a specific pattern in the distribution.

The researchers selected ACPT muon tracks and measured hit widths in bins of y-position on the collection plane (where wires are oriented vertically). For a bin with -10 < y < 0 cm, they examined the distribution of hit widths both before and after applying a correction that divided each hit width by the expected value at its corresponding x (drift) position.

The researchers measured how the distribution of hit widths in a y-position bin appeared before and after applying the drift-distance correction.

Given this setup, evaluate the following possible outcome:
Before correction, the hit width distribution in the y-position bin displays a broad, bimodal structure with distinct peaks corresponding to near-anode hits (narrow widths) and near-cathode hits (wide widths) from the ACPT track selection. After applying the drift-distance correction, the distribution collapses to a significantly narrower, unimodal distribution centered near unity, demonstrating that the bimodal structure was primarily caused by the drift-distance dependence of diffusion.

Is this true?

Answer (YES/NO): YES